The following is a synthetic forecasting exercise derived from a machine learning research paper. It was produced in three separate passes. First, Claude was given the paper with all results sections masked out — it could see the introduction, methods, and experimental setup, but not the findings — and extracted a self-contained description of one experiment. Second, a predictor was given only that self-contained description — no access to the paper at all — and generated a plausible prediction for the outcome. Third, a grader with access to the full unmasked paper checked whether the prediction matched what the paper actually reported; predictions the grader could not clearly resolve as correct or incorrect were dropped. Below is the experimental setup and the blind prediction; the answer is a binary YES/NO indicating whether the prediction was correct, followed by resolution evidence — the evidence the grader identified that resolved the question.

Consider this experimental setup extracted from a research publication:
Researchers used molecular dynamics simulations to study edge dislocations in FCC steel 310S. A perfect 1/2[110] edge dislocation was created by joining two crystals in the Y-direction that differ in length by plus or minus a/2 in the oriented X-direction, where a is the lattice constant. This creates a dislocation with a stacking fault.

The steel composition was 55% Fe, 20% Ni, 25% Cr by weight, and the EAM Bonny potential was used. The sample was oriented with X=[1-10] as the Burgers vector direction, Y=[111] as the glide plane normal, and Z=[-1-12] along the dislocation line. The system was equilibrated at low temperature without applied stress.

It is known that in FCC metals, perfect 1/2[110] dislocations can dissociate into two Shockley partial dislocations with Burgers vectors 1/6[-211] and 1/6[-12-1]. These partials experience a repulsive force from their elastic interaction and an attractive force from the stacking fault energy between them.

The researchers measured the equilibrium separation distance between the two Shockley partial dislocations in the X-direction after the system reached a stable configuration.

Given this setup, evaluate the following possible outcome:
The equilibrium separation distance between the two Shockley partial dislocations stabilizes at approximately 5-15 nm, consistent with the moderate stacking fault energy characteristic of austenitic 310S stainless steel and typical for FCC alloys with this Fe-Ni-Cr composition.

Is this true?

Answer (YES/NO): YES